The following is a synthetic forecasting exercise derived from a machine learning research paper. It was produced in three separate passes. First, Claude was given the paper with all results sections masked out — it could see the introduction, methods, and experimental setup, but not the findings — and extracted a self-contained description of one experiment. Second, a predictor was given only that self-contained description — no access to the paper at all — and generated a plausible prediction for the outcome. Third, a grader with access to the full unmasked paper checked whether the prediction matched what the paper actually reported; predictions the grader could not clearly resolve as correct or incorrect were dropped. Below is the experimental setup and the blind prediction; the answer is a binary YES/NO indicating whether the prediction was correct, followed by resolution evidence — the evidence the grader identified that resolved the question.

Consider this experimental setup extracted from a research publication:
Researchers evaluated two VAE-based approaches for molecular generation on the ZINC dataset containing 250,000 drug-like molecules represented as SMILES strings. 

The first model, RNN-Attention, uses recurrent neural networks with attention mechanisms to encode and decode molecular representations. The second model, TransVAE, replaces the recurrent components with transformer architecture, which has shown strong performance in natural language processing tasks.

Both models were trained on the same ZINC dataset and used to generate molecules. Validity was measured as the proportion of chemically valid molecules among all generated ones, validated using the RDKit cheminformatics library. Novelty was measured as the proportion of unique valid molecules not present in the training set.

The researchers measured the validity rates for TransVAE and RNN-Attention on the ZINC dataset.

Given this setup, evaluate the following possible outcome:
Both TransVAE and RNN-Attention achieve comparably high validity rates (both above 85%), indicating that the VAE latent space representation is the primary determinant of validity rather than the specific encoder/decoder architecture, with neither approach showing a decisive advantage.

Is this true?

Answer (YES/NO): NO